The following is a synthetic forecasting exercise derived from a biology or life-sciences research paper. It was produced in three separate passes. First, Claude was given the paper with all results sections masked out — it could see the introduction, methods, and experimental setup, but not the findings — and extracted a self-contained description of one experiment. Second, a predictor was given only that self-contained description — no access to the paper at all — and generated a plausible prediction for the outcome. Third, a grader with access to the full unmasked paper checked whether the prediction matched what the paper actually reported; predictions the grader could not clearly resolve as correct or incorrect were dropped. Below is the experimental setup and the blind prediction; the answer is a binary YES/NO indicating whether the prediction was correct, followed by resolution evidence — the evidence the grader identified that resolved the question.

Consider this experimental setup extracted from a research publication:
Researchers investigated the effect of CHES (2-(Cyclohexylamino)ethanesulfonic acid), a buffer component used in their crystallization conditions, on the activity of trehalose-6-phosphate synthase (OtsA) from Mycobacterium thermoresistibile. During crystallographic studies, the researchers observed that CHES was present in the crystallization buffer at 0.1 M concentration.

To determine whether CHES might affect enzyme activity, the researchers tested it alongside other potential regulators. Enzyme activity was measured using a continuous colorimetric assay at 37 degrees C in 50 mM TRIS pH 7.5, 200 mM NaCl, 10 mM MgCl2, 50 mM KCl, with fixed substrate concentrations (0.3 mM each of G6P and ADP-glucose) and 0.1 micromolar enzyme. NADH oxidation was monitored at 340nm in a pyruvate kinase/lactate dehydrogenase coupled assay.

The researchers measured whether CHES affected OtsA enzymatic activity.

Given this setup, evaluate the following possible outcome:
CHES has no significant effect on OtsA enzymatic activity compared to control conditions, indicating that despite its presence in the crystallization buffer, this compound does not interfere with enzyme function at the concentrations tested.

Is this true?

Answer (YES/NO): YES